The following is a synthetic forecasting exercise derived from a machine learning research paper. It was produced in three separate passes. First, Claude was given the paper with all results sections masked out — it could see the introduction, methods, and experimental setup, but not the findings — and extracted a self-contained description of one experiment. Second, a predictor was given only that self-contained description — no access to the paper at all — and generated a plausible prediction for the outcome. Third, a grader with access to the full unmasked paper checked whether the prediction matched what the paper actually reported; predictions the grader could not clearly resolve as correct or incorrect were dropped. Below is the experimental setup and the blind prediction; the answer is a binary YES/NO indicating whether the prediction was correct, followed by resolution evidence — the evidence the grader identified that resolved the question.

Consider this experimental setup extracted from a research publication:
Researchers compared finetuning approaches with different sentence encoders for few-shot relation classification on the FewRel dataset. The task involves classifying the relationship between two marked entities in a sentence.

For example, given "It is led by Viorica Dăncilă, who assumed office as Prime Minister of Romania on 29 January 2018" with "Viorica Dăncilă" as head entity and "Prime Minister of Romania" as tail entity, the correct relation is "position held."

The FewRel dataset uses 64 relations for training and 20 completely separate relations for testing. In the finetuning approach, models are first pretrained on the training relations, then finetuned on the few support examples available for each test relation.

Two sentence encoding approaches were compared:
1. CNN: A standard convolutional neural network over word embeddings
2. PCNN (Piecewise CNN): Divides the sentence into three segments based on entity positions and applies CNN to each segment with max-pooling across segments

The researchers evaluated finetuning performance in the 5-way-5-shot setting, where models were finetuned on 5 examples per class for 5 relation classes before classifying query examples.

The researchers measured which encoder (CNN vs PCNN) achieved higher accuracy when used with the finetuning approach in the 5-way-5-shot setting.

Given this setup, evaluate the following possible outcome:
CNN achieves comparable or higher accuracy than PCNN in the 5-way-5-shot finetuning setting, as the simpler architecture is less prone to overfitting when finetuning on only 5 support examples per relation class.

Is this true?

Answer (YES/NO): YES